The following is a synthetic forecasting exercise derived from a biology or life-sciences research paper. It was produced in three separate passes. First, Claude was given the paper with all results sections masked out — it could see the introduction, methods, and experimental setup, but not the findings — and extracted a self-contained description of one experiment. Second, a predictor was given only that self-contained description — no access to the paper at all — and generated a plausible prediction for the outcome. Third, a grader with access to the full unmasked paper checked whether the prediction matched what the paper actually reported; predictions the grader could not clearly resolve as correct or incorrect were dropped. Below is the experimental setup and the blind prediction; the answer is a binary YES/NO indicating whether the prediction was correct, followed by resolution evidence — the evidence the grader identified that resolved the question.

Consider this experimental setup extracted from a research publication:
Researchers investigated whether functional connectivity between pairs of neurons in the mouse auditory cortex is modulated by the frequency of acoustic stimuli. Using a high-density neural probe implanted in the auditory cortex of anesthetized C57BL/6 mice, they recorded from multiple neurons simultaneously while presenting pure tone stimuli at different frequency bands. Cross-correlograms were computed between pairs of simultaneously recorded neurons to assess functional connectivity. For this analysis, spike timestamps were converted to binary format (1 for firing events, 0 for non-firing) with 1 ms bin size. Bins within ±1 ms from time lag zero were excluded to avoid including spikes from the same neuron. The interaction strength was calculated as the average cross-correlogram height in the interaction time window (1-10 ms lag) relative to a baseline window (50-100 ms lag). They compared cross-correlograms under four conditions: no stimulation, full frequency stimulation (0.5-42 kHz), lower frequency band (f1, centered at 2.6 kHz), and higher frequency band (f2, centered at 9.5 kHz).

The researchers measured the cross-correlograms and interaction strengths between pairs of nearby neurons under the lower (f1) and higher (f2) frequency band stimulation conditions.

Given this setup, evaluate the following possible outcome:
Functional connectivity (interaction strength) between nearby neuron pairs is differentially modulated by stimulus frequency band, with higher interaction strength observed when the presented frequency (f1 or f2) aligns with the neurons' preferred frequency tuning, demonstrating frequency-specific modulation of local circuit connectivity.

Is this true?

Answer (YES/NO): NO